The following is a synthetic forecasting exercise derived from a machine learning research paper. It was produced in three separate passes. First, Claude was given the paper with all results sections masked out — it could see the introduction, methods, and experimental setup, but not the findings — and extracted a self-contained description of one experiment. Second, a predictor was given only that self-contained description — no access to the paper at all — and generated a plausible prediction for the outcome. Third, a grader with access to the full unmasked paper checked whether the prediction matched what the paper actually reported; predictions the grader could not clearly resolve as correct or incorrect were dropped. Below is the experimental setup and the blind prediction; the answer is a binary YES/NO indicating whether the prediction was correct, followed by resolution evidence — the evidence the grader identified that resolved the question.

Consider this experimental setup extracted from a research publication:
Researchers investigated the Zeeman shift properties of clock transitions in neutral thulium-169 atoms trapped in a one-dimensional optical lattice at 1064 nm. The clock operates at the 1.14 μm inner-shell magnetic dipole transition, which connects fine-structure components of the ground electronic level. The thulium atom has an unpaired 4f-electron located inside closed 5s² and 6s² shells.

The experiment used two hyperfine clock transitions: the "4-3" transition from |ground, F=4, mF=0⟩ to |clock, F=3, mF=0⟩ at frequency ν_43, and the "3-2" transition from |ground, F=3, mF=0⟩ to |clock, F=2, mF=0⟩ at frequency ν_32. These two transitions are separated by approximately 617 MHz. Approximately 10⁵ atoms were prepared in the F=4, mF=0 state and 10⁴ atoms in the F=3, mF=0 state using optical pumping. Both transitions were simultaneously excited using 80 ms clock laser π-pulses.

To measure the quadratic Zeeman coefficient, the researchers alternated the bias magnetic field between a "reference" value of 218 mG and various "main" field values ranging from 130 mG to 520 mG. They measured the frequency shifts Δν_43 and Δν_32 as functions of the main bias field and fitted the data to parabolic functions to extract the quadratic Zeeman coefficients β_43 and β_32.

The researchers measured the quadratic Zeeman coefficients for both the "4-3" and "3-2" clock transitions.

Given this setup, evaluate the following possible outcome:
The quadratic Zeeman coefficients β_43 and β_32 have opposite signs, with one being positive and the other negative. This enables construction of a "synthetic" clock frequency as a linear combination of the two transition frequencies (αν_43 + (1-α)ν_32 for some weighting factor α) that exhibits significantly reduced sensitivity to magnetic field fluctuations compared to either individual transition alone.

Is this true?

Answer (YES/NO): YES